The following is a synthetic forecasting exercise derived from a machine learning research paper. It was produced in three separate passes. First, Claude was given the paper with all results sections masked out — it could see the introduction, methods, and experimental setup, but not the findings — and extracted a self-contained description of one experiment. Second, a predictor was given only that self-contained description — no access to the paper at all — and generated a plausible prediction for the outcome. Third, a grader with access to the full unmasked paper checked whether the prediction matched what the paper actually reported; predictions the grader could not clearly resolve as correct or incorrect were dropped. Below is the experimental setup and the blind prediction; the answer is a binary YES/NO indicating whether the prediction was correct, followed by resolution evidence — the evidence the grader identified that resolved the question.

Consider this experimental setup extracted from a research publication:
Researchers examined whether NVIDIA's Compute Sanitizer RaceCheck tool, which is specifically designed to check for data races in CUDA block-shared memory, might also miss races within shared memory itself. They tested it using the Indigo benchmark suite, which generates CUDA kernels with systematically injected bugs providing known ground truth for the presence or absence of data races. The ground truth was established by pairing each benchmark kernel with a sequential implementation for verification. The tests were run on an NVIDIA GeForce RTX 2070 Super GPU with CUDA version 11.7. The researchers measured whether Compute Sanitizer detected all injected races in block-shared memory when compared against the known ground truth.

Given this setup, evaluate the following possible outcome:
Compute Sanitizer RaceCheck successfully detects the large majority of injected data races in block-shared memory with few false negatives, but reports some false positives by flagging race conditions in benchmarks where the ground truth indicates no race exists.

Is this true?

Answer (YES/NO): NO